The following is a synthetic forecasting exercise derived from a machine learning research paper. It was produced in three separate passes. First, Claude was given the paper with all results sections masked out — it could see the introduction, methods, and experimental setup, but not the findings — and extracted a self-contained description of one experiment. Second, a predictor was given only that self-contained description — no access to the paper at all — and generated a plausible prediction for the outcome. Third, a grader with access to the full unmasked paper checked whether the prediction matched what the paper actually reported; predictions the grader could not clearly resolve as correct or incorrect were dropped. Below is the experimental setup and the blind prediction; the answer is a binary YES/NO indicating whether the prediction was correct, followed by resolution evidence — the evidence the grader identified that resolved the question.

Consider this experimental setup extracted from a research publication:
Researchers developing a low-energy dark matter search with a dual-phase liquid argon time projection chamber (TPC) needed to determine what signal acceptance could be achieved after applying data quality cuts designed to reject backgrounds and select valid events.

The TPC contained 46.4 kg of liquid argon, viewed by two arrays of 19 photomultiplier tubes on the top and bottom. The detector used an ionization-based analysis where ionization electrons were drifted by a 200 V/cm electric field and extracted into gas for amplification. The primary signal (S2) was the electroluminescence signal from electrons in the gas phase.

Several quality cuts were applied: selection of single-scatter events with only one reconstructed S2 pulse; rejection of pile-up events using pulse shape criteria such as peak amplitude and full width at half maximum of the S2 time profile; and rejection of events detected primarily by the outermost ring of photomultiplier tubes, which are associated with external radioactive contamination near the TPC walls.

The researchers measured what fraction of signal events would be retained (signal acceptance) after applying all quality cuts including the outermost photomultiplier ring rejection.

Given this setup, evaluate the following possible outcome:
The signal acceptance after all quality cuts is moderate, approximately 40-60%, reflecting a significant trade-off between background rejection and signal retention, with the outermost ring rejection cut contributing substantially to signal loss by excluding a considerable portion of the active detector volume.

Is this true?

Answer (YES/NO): YES